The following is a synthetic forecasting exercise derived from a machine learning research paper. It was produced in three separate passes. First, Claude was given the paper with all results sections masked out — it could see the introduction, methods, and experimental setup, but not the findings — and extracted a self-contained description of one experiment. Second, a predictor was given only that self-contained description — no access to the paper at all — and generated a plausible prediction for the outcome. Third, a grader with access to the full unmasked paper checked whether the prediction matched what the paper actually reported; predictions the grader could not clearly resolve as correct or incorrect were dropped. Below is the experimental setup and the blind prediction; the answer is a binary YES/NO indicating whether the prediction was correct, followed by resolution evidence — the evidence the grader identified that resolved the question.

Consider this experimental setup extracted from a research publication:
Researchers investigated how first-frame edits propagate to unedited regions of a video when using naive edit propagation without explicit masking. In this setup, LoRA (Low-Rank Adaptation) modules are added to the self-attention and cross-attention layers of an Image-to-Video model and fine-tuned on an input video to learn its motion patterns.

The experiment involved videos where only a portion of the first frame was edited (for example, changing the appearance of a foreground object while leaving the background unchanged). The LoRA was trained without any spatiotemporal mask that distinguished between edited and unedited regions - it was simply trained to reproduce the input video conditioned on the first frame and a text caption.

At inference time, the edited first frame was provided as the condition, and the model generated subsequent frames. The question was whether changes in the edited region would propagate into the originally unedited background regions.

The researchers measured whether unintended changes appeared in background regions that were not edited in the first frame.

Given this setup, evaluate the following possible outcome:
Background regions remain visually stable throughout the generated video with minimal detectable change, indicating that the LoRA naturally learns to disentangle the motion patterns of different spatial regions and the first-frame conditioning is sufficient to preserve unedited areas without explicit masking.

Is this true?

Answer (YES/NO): NO